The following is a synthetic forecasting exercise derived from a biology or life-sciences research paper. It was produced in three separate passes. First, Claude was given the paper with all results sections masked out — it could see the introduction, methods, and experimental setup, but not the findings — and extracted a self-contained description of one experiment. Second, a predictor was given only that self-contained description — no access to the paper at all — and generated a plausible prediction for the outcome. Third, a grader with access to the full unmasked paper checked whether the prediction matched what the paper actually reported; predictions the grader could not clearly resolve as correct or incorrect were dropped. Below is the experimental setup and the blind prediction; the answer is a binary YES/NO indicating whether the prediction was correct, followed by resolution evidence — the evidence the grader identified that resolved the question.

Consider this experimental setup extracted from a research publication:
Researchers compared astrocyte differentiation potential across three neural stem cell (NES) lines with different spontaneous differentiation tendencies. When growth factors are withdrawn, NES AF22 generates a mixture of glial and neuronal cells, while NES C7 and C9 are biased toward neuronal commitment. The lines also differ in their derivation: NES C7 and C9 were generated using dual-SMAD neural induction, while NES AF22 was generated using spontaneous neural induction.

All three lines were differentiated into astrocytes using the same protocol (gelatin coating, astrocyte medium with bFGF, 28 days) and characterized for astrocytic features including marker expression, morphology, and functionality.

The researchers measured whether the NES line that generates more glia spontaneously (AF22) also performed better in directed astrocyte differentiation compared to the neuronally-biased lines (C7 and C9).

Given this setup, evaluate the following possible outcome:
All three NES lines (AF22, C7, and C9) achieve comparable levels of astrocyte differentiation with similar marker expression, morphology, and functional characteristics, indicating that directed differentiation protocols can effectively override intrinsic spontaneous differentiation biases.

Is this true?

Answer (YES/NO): NO